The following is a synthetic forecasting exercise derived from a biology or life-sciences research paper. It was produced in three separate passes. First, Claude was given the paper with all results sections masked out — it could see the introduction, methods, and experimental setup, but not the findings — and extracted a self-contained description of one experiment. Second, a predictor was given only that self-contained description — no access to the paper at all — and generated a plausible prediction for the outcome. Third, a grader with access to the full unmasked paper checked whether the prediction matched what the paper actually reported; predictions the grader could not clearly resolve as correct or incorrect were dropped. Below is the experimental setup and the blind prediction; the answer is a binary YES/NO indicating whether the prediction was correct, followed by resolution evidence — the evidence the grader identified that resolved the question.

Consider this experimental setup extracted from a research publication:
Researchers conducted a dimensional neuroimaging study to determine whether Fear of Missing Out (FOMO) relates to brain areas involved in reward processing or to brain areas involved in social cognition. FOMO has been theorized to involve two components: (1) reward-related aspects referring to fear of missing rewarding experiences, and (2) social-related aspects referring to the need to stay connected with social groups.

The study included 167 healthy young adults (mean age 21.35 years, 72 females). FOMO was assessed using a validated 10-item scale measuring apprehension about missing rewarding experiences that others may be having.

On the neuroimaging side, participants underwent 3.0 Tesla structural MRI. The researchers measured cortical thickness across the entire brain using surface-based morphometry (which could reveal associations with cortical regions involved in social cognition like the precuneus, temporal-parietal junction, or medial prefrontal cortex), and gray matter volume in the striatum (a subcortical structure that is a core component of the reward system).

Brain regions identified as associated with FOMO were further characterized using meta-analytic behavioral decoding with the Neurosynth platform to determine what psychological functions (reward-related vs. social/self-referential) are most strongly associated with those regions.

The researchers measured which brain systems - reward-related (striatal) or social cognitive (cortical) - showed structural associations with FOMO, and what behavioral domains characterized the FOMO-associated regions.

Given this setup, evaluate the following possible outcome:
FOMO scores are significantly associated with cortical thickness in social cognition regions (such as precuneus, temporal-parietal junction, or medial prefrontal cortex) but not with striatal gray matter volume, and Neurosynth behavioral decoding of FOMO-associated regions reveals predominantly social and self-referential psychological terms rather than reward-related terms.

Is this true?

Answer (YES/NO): YES